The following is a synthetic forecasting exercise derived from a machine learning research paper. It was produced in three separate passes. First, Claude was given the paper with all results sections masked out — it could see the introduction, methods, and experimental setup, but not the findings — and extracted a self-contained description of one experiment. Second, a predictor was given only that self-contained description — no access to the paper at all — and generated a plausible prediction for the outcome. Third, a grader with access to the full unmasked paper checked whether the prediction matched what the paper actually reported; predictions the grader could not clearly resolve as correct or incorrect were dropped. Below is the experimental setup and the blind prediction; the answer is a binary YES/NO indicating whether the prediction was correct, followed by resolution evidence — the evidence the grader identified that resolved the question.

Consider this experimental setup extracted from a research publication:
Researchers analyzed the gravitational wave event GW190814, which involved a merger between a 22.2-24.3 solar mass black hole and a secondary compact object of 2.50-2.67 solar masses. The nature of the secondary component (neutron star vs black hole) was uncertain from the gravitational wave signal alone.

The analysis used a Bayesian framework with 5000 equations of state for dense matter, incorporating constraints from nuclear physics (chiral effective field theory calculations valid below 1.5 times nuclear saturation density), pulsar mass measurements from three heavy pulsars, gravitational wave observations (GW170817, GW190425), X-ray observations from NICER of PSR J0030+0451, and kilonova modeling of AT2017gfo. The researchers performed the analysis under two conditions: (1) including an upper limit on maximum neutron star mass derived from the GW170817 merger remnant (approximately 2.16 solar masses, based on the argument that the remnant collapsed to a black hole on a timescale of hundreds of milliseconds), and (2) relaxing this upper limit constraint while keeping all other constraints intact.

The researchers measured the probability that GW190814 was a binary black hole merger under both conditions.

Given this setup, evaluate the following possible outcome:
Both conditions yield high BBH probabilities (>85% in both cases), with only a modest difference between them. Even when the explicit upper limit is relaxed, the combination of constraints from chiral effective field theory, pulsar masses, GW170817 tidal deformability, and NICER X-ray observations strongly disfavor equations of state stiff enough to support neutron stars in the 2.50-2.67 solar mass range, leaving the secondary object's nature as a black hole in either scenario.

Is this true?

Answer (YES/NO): NO